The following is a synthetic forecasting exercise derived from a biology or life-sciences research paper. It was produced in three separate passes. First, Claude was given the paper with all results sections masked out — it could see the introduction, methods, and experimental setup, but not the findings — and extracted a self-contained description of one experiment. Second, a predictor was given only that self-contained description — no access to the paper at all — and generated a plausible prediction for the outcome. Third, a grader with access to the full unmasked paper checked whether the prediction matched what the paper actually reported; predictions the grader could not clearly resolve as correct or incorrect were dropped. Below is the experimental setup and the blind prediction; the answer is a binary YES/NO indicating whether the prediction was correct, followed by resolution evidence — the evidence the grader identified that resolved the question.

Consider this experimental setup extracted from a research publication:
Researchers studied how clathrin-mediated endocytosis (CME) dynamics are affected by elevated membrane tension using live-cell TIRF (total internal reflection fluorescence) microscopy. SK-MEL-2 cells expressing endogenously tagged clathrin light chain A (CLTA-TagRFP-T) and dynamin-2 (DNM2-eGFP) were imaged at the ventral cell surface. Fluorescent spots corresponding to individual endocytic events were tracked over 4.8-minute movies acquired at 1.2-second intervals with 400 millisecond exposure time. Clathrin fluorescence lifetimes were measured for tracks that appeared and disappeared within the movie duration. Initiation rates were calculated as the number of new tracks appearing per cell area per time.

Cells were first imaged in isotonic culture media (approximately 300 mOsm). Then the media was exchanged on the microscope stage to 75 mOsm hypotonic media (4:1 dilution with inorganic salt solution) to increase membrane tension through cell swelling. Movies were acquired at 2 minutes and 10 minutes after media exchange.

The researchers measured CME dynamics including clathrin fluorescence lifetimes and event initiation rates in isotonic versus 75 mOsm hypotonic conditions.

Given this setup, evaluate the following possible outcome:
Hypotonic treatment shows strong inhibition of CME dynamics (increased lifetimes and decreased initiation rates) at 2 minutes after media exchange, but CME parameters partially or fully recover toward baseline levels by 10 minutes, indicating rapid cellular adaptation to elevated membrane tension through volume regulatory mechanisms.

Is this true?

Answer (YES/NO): YES